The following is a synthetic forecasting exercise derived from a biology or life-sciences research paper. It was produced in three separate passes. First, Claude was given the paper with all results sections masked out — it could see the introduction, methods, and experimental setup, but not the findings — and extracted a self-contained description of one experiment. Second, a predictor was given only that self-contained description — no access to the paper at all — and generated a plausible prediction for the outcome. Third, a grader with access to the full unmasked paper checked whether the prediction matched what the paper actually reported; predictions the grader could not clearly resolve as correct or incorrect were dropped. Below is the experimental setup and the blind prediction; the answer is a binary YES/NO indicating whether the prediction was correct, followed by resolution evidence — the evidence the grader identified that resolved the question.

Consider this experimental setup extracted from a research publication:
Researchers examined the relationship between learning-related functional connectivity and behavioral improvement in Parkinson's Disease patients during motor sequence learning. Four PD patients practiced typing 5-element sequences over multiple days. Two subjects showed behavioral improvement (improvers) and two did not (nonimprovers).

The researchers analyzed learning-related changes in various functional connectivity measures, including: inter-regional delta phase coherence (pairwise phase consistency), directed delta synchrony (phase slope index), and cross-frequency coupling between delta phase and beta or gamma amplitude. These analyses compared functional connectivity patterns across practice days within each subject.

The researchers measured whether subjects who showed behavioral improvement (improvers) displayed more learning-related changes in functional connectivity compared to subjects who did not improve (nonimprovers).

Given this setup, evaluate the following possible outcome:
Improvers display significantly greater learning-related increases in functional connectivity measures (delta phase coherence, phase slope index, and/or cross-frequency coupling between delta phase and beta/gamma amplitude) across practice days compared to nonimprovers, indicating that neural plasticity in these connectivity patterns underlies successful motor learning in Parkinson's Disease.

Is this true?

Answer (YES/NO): YES